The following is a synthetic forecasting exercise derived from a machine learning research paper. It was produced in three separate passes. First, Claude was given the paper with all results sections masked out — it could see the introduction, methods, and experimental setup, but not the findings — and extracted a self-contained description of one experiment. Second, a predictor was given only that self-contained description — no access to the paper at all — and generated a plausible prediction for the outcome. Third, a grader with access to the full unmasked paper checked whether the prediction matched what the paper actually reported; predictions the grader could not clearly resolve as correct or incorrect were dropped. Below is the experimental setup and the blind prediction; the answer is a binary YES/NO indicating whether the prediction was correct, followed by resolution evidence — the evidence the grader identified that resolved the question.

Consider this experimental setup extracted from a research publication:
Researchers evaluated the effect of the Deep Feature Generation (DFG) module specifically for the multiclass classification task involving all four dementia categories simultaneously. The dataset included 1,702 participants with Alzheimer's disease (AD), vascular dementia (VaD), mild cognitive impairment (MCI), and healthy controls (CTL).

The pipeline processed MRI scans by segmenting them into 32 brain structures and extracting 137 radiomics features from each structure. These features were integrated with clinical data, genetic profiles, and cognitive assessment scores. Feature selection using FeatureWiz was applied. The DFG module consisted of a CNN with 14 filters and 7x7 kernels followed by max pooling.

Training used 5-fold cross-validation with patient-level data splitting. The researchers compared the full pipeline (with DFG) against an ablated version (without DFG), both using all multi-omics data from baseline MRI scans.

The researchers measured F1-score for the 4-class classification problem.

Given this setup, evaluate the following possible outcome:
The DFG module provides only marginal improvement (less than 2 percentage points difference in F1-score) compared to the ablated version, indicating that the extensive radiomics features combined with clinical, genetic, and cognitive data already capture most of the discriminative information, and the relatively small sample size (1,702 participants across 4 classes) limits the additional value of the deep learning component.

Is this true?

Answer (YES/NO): NO